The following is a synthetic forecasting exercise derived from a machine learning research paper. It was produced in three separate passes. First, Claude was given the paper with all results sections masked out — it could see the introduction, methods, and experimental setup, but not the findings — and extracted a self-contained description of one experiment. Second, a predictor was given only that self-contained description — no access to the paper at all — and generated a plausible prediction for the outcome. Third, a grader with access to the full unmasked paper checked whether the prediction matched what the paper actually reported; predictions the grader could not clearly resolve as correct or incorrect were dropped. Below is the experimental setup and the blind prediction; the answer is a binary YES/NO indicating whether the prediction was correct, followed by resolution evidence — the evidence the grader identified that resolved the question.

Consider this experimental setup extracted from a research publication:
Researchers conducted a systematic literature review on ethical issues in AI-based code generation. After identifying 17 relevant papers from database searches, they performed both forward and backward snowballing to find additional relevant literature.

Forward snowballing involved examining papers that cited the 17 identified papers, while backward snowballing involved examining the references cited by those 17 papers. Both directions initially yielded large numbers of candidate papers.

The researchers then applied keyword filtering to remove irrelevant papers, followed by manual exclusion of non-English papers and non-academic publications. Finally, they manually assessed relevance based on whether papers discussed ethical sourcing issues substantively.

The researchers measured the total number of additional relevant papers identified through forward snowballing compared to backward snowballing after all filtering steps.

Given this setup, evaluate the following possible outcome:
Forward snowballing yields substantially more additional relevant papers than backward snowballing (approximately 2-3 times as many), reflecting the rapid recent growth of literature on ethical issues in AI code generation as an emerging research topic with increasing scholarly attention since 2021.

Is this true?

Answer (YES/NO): NO